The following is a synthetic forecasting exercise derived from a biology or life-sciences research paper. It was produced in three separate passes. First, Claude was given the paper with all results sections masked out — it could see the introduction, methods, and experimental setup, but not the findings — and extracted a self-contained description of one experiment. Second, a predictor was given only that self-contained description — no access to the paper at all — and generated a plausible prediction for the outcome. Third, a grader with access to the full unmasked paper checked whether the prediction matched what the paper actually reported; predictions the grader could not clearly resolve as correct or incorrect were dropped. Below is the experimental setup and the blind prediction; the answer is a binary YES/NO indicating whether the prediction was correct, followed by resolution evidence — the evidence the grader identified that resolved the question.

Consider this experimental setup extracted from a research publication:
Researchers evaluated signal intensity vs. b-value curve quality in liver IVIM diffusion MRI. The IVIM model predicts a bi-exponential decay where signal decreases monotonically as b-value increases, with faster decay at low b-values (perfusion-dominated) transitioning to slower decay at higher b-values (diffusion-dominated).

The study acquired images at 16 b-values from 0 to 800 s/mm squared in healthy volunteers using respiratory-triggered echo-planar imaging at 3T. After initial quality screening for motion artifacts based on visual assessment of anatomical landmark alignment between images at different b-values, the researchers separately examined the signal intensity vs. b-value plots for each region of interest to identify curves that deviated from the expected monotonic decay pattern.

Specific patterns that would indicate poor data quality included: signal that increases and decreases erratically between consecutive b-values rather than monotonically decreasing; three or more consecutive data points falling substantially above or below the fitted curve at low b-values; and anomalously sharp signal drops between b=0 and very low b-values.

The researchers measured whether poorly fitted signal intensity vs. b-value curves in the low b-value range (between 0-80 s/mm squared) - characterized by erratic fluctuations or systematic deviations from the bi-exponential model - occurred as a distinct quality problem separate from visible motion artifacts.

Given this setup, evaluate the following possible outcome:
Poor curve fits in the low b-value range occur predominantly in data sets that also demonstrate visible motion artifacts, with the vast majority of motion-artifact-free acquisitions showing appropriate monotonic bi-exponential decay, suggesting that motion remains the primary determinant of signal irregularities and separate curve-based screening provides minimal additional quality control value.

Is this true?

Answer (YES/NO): NO